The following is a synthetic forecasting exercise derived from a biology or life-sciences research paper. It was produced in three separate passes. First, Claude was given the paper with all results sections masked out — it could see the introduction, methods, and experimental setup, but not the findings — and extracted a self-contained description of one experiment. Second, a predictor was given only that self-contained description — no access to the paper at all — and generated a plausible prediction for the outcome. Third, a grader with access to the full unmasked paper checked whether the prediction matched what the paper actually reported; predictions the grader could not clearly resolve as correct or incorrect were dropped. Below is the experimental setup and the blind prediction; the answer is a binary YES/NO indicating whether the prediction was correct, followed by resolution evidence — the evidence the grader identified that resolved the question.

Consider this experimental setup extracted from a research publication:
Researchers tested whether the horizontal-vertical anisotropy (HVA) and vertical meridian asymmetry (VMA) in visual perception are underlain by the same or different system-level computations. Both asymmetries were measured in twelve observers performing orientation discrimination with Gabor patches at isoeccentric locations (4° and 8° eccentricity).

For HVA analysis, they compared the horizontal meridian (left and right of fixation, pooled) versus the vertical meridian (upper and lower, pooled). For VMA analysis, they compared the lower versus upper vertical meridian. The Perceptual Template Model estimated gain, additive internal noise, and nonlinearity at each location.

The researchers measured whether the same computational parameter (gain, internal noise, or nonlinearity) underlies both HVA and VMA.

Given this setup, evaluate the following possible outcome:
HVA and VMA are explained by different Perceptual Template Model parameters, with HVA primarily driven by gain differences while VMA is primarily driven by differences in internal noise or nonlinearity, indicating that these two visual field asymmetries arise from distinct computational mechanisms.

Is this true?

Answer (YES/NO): NO